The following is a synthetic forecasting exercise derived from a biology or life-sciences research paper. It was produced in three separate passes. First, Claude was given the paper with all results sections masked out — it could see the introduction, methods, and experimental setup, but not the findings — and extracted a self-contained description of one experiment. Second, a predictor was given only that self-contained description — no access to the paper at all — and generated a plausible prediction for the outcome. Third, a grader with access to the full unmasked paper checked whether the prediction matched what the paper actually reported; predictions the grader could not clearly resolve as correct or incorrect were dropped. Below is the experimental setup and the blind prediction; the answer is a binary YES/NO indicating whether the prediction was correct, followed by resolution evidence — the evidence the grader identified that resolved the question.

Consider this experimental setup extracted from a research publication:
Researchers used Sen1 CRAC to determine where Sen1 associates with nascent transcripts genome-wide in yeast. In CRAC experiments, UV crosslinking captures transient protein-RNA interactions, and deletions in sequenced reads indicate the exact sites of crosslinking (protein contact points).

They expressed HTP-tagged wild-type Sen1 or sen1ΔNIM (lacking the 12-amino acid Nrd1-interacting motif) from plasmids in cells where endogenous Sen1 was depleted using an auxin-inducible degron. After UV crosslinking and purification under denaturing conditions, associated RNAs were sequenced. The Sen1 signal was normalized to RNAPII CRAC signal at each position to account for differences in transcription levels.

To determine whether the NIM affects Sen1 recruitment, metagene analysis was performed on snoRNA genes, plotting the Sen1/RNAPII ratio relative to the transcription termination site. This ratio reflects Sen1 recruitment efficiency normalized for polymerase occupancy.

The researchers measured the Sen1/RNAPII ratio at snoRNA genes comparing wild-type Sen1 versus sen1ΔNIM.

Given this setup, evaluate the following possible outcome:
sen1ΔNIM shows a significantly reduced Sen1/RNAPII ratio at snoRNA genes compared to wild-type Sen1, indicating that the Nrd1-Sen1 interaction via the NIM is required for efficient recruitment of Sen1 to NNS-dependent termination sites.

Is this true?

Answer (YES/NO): YES